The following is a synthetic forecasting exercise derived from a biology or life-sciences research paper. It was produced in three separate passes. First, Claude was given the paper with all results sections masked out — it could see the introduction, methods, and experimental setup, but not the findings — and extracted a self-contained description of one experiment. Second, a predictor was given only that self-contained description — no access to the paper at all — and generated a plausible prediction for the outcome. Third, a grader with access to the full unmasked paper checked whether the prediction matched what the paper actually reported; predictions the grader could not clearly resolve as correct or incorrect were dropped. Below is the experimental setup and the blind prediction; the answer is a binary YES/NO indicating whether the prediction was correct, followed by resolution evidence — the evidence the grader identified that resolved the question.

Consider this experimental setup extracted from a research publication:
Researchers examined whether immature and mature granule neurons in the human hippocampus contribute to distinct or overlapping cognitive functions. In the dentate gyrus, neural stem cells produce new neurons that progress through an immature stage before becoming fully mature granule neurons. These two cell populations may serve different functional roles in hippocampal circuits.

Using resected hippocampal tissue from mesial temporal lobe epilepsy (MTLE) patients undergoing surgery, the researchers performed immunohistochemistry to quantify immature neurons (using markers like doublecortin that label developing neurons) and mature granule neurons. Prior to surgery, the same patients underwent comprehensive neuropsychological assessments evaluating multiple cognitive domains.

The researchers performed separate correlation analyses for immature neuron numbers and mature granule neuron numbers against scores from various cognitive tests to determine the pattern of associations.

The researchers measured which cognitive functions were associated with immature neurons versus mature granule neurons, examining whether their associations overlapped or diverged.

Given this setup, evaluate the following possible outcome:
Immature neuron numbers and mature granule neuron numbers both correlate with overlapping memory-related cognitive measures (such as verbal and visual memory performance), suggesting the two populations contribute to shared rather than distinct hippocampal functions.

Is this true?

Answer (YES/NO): NO